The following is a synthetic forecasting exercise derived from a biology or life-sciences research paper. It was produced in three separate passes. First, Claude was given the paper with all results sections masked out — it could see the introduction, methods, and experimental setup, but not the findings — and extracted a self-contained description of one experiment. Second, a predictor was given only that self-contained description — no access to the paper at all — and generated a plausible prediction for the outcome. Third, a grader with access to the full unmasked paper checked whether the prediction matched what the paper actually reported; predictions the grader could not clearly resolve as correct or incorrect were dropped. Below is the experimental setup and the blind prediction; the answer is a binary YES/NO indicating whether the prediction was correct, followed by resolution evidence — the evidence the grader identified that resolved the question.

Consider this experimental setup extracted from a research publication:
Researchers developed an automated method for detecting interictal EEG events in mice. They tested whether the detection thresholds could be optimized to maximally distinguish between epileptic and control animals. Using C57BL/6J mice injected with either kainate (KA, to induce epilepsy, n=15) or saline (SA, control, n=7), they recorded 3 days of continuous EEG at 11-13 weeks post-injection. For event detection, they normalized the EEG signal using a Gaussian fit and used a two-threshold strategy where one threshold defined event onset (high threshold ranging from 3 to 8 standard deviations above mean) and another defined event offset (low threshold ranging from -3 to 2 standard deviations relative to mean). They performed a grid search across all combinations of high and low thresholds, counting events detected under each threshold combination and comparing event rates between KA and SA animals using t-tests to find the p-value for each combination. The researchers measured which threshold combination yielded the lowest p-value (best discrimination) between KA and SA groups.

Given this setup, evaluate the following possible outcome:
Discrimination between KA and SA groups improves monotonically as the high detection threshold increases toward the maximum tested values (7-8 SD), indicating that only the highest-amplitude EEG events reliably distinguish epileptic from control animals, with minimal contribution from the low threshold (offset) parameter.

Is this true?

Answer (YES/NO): NO